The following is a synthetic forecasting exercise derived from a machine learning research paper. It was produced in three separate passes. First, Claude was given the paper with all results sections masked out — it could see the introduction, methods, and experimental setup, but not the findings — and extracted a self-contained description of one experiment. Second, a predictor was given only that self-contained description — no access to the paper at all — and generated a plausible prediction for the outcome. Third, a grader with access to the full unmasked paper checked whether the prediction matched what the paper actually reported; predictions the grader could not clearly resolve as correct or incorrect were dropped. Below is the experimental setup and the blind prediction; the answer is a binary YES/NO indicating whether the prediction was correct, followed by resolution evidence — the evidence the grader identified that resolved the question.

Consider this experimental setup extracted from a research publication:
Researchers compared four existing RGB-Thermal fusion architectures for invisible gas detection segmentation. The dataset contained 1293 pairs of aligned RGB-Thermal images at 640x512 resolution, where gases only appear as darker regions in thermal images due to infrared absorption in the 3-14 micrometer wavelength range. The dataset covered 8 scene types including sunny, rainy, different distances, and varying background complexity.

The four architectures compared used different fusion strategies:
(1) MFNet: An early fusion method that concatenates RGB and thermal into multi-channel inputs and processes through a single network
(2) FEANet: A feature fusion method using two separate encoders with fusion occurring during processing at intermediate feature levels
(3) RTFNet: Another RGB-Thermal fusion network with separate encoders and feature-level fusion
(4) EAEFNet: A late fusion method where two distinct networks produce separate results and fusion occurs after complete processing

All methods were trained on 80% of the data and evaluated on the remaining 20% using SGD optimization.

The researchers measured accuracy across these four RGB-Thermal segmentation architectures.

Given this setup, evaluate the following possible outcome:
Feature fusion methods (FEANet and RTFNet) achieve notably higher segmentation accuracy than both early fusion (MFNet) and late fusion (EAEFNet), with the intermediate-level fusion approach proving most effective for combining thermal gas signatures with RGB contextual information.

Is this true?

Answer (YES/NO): NO